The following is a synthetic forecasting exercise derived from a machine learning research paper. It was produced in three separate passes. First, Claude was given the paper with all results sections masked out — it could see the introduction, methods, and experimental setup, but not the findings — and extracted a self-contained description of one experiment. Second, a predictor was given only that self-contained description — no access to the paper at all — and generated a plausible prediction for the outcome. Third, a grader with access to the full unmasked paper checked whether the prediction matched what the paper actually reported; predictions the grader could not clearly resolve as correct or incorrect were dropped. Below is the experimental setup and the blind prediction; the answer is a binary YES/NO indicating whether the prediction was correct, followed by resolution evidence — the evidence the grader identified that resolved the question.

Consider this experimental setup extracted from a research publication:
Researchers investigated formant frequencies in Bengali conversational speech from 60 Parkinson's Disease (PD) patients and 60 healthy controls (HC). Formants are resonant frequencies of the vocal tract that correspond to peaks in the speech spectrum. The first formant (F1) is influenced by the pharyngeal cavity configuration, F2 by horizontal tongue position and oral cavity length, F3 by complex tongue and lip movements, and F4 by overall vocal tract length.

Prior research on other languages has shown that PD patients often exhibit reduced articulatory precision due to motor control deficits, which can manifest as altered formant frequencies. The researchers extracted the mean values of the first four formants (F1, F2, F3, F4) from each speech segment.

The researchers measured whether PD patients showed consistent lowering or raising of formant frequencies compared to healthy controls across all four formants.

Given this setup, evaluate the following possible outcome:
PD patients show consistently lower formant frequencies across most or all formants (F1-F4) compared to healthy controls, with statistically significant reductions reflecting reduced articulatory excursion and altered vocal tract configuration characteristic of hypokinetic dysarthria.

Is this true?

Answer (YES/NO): NO